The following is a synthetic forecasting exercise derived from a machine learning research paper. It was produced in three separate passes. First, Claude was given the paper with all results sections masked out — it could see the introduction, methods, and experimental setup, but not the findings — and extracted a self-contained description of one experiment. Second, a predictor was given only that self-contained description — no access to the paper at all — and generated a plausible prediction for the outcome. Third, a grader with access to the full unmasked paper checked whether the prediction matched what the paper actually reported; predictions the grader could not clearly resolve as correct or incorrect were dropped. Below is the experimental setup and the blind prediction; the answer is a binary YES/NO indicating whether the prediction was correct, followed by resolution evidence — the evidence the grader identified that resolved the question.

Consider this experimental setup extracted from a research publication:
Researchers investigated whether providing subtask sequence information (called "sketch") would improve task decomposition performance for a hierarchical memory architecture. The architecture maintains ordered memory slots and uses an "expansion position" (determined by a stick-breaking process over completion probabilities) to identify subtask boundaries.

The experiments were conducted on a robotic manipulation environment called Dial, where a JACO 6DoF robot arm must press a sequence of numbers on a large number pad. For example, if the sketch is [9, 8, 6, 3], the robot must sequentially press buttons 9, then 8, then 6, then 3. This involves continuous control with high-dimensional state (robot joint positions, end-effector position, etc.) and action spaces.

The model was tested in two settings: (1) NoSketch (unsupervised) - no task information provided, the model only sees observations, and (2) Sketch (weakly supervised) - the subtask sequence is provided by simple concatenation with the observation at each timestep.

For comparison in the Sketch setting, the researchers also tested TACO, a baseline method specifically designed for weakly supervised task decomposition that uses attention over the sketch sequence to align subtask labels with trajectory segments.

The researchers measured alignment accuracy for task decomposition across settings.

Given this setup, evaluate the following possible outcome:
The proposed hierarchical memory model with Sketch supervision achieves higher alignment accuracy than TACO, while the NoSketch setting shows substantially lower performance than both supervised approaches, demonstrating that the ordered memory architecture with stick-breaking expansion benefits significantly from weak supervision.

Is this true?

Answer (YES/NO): NO